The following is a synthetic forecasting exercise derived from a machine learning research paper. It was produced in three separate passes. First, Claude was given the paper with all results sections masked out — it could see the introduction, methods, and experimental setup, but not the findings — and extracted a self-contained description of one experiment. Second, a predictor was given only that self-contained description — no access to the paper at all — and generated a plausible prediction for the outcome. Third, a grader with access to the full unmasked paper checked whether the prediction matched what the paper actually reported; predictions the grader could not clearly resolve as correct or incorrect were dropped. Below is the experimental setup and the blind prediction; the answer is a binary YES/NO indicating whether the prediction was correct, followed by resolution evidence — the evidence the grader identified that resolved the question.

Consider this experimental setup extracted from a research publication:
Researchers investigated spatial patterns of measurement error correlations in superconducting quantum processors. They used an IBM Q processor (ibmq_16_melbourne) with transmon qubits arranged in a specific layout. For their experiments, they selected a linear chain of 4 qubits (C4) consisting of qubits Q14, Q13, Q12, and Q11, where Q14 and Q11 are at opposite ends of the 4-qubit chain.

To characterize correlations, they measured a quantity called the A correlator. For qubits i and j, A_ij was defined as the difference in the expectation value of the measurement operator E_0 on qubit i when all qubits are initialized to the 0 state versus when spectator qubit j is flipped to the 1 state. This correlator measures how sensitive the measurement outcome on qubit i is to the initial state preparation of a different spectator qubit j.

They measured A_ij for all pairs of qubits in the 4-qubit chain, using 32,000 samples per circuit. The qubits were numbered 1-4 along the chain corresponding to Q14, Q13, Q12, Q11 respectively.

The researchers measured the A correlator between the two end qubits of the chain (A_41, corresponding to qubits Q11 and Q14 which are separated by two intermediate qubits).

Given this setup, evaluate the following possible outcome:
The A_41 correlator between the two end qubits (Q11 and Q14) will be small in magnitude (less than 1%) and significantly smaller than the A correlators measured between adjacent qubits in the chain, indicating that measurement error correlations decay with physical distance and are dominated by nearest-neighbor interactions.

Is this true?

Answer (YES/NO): NO